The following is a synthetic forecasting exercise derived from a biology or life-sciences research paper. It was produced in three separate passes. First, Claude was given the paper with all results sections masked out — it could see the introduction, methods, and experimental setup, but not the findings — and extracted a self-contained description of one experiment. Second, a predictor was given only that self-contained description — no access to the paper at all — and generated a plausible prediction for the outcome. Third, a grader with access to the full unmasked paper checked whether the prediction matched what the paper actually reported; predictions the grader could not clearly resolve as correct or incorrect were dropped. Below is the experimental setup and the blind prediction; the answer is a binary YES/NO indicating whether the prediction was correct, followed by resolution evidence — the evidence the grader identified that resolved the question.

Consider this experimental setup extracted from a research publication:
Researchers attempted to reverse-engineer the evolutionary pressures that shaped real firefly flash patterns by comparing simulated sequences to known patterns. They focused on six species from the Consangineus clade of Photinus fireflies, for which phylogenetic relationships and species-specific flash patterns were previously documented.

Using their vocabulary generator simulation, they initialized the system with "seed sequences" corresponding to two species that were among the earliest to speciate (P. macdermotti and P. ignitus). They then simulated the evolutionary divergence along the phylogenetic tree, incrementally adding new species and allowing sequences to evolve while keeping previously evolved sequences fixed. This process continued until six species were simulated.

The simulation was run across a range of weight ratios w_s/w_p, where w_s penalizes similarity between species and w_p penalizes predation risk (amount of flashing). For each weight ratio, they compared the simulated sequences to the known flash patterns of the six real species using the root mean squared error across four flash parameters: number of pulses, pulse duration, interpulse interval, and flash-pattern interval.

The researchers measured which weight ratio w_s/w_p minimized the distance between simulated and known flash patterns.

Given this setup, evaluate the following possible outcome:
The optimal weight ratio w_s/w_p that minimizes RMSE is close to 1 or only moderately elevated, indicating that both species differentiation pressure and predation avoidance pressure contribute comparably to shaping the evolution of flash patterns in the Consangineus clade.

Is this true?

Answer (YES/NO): NO